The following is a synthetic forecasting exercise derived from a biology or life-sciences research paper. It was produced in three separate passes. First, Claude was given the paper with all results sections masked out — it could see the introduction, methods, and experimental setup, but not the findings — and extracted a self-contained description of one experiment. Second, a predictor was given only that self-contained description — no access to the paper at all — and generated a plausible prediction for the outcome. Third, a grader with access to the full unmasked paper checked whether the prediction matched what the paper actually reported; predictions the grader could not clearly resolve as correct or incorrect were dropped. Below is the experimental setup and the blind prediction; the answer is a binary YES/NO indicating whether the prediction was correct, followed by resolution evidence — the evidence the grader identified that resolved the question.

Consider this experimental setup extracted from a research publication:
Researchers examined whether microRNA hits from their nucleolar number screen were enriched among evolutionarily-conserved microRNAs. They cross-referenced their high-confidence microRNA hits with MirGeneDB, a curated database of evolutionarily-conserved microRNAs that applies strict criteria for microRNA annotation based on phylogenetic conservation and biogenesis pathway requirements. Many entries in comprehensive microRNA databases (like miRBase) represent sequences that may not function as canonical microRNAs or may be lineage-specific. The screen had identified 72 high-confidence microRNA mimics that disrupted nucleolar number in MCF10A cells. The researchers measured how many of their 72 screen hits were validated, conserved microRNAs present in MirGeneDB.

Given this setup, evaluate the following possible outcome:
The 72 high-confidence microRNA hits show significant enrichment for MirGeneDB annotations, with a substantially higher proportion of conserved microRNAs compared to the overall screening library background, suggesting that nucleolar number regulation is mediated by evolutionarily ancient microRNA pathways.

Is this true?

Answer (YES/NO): NO